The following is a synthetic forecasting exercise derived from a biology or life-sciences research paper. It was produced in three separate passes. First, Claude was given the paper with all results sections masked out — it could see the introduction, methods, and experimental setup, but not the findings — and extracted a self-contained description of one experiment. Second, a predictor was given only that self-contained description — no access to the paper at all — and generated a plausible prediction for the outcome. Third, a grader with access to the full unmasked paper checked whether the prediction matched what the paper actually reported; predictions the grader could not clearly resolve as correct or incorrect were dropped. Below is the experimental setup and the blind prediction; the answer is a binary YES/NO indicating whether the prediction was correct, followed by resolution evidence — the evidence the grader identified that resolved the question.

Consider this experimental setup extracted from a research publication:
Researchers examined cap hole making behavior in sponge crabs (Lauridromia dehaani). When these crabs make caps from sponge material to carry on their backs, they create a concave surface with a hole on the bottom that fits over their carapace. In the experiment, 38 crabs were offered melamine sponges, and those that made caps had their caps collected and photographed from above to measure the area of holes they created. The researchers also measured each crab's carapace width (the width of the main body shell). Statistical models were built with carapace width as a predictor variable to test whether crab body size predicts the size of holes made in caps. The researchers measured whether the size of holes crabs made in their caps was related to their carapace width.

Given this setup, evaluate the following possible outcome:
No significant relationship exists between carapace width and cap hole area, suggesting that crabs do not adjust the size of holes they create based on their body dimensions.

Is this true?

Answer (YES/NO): NO